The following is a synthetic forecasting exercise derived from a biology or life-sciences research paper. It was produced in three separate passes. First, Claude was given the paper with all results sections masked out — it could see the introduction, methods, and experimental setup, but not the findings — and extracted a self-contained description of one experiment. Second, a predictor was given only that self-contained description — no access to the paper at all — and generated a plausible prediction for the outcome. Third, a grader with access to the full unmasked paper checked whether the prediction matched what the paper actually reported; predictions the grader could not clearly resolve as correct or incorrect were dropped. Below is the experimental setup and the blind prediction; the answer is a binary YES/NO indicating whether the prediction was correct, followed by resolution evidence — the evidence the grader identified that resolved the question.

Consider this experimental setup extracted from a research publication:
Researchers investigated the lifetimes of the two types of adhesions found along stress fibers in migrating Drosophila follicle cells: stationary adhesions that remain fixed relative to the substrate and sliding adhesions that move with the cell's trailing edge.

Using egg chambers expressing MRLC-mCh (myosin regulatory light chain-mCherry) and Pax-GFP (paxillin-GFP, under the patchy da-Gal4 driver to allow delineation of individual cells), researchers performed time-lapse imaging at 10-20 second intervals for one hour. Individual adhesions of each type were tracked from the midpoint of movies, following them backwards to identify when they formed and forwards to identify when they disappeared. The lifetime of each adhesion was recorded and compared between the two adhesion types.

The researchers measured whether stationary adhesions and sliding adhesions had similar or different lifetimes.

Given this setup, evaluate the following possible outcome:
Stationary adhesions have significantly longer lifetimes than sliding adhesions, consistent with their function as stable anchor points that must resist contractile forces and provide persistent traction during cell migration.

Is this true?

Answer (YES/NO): NO